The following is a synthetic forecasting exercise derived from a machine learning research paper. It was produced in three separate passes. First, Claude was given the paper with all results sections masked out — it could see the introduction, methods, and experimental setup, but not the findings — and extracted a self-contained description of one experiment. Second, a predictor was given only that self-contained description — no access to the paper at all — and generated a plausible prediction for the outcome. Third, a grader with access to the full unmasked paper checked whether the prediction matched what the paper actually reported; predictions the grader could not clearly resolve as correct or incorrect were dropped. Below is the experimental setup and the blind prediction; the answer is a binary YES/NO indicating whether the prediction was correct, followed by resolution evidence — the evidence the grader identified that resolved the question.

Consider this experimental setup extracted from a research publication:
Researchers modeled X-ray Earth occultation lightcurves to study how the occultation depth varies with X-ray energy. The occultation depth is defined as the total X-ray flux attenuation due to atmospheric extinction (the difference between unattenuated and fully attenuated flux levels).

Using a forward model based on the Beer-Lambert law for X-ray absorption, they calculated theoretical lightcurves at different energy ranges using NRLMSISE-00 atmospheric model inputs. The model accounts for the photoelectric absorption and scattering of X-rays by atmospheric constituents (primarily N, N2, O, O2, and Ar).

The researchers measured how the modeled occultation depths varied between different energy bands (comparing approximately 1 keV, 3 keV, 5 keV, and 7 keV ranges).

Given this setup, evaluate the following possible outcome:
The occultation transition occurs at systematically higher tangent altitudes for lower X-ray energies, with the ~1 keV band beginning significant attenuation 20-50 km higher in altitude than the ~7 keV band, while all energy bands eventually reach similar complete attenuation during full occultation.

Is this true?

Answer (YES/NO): YES